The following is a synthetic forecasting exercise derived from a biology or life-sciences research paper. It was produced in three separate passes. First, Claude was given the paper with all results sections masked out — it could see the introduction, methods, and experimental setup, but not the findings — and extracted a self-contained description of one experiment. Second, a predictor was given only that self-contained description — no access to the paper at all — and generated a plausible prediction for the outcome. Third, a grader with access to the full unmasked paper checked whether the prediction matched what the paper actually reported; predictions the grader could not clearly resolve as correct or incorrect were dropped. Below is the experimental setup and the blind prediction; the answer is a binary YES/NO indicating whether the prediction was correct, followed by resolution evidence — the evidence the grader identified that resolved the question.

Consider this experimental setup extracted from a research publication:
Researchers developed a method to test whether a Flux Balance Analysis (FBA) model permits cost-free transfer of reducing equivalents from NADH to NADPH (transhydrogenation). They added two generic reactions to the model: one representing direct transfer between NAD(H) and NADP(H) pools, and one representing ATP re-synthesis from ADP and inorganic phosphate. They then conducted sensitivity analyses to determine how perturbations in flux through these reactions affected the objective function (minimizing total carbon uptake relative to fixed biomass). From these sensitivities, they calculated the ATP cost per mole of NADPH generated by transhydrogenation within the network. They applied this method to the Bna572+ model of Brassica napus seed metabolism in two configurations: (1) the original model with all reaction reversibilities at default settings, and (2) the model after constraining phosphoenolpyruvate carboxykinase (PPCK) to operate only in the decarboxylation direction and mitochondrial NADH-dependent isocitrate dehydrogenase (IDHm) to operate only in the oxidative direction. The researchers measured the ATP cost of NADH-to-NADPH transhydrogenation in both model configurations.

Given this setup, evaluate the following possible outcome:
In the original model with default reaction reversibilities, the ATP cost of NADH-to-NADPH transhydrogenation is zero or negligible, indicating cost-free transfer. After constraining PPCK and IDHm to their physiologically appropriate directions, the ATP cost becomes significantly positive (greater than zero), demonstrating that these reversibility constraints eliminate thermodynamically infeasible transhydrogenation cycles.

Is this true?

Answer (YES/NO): YES